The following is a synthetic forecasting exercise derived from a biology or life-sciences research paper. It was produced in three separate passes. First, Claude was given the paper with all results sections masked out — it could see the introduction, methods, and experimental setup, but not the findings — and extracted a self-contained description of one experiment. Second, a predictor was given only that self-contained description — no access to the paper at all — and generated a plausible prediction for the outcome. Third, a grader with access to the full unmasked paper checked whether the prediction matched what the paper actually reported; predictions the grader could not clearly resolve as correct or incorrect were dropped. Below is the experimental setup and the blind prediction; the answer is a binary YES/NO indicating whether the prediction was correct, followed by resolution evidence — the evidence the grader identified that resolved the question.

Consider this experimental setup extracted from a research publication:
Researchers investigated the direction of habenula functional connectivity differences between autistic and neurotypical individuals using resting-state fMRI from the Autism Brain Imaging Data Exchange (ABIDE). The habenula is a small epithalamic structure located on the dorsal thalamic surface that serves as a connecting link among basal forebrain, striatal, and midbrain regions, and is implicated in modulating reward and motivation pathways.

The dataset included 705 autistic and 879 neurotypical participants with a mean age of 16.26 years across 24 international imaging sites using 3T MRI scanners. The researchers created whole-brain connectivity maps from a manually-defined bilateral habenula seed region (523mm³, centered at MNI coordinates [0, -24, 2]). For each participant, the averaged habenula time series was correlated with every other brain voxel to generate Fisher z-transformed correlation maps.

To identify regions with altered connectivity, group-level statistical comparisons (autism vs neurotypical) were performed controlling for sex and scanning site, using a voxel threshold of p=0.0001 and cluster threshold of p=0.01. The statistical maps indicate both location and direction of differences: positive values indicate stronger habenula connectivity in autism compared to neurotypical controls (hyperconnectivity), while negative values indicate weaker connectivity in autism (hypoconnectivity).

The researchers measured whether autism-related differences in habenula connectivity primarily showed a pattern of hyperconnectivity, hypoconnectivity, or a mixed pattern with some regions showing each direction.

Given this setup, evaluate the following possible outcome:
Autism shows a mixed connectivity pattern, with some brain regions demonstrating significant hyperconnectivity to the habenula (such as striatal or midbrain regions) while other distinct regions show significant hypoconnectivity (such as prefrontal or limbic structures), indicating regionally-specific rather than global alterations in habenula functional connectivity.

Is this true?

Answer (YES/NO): NO